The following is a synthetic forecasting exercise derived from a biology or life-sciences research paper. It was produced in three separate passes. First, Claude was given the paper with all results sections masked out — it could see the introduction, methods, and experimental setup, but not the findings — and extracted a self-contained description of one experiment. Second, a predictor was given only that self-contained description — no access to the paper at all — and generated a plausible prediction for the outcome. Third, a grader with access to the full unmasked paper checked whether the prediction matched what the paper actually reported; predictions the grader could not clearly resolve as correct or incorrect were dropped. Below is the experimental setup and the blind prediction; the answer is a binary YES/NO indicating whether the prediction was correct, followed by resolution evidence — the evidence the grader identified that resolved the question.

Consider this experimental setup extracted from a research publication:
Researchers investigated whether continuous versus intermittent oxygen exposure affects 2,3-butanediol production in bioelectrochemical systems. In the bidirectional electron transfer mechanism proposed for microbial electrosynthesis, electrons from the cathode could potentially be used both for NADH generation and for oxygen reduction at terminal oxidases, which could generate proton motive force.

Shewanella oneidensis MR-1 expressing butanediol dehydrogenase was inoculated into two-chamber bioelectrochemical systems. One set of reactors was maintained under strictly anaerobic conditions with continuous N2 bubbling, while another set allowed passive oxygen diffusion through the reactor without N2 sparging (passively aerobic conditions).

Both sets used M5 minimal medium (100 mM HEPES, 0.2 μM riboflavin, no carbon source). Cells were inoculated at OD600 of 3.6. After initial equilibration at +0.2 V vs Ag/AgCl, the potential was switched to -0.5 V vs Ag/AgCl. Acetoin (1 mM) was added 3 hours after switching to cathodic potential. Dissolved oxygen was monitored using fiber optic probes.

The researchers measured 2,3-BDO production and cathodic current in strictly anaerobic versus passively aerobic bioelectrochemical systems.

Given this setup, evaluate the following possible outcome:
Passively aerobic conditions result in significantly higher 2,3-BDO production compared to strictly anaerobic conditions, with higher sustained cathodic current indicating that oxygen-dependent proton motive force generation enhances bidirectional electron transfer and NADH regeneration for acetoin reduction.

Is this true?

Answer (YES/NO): NO